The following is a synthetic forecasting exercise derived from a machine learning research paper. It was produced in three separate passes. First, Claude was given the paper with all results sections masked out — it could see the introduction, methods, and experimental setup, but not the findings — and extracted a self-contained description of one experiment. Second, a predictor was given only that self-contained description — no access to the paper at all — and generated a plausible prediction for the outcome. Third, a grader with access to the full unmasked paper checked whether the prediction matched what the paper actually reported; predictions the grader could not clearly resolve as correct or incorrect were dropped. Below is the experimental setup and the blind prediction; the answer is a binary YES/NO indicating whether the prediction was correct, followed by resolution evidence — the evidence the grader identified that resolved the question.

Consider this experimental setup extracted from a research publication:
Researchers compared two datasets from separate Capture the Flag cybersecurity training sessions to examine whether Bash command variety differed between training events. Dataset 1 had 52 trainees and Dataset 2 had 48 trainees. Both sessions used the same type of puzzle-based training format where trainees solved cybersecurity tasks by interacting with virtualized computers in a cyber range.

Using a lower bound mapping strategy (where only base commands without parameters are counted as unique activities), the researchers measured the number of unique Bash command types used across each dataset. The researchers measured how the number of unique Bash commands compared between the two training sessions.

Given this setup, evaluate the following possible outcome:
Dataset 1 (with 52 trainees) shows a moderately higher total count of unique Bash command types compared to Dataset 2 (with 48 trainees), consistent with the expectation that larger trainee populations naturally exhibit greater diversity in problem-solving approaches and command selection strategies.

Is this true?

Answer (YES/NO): YES